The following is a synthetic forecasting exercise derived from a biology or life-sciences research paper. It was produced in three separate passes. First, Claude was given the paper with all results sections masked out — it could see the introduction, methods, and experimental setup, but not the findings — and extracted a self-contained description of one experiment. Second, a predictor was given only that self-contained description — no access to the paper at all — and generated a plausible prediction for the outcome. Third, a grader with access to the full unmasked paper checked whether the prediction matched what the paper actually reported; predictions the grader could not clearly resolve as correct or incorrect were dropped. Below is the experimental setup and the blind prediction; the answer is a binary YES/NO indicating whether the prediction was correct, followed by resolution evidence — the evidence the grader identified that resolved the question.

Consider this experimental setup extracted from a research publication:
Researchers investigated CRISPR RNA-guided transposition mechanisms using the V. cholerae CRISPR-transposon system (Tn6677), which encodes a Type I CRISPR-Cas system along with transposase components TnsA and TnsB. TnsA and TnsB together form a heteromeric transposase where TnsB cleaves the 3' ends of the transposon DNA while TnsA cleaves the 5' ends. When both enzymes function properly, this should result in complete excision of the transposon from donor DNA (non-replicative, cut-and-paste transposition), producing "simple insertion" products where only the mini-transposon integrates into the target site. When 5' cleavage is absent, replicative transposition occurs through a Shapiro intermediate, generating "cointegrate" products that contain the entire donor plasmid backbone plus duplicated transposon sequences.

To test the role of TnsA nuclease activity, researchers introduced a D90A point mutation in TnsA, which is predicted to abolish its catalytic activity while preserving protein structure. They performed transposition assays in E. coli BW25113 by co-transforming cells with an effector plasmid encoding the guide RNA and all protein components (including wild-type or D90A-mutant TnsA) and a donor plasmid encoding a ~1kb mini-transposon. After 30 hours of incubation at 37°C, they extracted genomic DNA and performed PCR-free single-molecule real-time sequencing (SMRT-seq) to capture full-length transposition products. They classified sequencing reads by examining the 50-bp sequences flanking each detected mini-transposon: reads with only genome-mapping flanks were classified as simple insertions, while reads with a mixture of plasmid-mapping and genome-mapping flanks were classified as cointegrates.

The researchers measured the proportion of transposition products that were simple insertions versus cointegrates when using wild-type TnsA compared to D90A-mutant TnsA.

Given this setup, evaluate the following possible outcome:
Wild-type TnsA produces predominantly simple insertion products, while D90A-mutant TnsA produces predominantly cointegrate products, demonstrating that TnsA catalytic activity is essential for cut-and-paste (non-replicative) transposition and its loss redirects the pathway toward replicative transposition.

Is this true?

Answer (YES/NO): YES